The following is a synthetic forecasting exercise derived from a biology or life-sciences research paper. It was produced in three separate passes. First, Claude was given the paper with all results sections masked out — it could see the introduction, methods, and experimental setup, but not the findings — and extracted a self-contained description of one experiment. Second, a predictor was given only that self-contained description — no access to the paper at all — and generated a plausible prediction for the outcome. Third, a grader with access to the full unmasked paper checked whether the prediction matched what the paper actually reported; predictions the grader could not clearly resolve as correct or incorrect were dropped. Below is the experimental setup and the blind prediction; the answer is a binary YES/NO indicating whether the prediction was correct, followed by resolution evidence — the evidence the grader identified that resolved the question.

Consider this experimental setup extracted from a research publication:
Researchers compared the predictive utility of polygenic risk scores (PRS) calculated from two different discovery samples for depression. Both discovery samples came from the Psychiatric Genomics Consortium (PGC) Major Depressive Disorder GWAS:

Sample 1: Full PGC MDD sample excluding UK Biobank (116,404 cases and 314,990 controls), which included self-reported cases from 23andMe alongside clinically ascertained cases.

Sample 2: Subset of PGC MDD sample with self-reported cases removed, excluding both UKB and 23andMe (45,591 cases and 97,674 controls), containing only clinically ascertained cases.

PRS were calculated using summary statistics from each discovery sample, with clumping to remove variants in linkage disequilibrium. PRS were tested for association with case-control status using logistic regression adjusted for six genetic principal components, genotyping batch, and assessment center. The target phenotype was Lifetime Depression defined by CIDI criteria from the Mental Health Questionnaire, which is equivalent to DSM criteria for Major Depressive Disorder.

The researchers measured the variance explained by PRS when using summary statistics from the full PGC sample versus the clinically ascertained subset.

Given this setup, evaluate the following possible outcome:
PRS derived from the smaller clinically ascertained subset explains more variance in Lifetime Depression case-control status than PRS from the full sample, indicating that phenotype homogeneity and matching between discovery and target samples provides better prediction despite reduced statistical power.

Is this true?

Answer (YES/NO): NO